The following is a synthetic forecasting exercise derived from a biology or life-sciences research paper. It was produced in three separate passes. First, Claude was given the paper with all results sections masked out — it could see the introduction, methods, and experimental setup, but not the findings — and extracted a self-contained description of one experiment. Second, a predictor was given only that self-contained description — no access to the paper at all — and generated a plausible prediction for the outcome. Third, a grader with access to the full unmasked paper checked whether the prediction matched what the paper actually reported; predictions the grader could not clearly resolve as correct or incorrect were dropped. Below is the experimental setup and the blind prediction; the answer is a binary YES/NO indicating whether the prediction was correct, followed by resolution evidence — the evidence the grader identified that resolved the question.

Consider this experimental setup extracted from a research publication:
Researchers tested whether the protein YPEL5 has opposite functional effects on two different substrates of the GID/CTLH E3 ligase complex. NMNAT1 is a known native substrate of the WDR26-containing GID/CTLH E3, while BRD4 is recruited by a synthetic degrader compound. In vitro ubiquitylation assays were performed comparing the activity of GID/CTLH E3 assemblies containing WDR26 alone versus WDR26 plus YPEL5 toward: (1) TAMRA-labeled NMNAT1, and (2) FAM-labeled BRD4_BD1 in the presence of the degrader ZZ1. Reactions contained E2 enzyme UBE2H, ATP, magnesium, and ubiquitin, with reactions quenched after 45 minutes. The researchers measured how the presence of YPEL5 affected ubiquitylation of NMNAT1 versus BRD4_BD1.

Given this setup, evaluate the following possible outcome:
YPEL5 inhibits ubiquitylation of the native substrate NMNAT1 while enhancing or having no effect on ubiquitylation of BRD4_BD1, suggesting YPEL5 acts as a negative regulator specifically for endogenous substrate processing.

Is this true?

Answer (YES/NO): YES